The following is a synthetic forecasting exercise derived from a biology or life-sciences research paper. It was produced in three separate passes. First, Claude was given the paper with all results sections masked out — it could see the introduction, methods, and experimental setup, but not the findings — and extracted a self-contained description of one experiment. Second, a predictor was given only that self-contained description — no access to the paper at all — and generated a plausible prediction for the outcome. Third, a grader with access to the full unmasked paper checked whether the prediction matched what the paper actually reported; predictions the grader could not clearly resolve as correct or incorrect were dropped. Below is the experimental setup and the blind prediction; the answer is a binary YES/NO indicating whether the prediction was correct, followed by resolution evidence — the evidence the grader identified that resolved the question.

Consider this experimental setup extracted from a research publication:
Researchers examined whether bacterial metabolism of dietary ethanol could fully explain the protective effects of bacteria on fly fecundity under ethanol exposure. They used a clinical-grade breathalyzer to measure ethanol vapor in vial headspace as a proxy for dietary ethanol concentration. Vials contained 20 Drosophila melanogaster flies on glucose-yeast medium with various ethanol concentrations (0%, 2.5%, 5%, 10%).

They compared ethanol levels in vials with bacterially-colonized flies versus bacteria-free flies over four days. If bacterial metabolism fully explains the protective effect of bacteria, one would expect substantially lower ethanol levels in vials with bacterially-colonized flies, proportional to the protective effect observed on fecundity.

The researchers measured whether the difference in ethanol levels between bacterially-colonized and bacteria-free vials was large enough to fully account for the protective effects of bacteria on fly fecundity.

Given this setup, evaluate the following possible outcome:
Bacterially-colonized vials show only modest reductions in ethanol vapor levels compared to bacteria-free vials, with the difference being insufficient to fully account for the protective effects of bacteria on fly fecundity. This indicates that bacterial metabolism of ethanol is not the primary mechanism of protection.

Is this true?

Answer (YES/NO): YES